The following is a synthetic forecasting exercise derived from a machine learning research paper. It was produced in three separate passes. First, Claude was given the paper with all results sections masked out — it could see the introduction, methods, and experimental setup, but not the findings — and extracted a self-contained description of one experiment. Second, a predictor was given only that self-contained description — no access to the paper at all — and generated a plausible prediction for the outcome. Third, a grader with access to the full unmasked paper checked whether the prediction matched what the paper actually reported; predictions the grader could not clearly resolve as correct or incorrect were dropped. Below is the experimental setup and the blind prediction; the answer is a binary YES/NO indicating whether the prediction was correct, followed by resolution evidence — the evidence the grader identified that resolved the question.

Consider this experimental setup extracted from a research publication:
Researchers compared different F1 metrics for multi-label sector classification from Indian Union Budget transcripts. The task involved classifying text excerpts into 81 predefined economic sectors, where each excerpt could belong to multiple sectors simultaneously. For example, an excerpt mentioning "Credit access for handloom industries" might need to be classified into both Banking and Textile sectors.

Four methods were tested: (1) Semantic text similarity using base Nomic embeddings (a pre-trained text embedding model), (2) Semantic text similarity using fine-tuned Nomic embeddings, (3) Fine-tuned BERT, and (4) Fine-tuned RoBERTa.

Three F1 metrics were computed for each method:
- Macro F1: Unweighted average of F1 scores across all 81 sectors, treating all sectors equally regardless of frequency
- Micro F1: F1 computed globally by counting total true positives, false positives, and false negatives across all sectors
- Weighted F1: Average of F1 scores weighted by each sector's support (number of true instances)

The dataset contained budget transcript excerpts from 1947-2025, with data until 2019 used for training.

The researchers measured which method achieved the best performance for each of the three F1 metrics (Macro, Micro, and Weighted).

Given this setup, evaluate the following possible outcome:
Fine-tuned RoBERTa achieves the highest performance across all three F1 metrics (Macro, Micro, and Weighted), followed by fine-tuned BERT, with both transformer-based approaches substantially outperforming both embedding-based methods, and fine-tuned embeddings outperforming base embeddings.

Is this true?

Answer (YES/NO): NO